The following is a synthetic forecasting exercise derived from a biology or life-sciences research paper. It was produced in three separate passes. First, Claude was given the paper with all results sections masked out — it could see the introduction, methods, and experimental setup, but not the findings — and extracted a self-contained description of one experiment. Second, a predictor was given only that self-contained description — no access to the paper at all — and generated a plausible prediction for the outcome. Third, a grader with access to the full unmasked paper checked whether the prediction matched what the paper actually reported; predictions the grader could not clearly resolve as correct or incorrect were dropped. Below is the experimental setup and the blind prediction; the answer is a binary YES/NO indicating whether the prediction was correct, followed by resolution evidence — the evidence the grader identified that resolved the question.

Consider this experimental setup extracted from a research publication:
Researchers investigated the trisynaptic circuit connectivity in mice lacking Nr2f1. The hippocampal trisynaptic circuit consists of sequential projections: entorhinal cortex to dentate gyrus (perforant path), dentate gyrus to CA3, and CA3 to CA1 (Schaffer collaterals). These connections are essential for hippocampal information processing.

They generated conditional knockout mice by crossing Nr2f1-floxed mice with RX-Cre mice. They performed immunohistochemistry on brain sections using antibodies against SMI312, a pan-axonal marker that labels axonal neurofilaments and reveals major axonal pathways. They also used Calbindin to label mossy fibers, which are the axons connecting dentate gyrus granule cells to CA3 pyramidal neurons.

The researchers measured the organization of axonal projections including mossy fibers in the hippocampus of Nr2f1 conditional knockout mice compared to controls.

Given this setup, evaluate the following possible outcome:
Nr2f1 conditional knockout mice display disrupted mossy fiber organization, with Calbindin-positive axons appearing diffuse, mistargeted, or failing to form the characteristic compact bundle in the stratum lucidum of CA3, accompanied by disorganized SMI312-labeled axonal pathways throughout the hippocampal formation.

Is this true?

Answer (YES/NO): NO